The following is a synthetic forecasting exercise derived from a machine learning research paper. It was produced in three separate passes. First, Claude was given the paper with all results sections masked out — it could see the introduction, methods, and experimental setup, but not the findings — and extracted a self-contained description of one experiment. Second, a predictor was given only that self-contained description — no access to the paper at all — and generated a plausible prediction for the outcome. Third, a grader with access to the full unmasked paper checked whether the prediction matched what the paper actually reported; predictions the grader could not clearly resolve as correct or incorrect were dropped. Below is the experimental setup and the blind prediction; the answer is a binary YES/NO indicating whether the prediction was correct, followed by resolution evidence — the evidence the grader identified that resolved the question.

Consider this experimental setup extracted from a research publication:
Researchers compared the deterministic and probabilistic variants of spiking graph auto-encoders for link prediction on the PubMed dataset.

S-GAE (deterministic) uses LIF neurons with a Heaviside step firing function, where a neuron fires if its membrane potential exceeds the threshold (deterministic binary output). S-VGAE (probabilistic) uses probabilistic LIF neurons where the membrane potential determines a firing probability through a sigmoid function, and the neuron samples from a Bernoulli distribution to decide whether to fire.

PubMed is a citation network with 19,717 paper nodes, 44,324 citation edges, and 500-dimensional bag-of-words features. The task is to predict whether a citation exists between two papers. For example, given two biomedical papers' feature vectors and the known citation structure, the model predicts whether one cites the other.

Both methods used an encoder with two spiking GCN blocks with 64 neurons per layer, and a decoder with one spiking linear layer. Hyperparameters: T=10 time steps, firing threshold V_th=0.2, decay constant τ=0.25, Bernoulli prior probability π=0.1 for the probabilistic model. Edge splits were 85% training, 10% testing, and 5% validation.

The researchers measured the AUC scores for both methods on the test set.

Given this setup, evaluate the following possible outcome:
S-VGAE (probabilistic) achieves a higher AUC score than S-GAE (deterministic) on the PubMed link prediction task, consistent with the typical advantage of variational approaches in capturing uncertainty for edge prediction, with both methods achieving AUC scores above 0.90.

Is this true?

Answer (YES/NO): NO